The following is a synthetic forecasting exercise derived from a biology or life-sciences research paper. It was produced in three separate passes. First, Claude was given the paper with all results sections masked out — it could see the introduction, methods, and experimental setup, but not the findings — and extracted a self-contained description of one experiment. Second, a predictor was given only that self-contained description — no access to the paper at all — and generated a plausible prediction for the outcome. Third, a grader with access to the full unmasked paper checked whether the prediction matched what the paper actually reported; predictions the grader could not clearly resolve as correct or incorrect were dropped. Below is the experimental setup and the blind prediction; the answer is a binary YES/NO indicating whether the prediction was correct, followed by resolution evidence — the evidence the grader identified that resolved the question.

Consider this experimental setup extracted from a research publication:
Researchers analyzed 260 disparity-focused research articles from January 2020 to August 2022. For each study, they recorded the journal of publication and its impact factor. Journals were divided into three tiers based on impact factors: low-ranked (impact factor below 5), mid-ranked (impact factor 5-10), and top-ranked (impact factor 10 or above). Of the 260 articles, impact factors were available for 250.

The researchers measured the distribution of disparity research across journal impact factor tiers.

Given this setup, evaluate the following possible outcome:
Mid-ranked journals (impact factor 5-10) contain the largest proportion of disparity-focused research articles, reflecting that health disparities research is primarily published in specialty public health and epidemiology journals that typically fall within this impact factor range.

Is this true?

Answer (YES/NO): NO